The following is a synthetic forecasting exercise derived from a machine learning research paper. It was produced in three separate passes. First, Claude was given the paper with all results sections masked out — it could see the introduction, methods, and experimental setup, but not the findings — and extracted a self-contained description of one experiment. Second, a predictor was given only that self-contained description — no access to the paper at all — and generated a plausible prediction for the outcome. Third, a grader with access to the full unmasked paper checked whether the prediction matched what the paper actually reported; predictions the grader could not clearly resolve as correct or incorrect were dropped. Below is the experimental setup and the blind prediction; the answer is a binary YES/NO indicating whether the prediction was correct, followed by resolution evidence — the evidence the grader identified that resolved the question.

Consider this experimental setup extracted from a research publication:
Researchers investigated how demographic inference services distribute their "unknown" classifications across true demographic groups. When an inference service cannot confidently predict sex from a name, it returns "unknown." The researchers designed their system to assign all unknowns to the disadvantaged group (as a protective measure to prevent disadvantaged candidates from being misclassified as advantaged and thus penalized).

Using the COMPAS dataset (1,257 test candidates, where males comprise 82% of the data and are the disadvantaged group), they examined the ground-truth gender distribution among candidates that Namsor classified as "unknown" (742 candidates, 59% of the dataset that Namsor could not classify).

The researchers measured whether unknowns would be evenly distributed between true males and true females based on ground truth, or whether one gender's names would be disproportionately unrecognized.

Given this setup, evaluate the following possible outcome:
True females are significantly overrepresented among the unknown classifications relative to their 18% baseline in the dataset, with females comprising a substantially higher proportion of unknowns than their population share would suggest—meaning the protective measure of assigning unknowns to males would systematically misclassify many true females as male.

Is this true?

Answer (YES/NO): NO